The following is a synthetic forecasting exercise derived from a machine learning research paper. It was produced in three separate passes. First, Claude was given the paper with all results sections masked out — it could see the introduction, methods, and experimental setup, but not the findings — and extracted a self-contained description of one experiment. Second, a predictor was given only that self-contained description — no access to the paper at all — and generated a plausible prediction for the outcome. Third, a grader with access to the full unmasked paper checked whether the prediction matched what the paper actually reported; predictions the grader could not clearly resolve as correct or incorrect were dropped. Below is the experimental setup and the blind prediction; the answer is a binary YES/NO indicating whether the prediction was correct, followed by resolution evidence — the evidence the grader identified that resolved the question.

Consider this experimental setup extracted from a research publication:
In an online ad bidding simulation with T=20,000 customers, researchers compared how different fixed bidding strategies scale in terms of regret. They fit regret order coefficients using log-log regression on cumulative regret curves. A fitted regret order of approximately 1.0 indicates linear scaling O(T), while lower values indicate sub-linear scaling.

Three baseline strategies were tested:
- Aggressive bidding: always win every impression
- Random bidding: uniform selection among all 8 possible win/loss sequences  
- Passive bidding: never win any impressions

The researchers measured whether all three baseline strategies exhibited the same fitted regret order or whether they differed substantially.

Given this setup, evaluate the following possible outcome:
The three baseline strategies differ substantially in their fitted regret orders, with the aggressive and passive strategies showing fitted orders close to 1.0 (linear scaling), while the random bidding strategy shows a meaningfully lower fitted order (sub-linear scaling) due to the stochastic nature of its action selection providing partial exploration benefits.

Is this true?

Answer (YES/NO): NO